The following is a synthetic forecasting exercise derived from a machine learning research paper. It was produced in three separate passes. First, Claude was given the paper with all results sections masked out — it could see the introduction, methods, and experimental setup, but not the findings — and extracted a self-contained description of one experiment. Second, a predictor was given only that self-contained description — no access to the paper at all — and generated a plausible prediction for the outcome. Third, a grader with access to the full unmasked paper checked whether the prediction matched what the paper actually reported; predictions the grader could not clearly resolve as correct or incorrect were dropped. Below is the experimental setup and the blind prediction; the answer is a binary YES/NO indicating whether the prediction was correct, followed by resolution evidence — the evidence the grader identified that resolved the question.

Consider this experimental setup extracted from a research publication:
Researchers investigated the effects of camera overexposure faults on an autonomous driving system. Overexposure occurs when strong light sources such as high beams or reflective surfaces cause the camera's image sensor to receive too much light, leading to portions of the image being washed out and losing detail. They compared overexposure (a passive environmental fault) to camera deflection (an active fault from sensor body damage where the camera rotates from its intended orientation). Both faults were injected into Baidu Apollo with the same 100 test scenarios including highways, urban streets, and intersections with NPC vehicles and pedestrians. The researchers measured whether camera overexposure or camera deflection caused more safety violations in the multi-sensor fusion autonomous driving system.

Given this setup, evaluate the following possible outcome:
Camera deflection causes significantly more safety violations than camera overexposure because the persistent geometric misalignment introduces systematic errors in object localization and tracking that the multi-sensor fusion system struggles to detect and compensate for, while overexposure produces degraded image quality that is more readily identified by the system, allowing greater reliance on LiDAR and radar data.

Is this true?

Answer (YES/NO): NO